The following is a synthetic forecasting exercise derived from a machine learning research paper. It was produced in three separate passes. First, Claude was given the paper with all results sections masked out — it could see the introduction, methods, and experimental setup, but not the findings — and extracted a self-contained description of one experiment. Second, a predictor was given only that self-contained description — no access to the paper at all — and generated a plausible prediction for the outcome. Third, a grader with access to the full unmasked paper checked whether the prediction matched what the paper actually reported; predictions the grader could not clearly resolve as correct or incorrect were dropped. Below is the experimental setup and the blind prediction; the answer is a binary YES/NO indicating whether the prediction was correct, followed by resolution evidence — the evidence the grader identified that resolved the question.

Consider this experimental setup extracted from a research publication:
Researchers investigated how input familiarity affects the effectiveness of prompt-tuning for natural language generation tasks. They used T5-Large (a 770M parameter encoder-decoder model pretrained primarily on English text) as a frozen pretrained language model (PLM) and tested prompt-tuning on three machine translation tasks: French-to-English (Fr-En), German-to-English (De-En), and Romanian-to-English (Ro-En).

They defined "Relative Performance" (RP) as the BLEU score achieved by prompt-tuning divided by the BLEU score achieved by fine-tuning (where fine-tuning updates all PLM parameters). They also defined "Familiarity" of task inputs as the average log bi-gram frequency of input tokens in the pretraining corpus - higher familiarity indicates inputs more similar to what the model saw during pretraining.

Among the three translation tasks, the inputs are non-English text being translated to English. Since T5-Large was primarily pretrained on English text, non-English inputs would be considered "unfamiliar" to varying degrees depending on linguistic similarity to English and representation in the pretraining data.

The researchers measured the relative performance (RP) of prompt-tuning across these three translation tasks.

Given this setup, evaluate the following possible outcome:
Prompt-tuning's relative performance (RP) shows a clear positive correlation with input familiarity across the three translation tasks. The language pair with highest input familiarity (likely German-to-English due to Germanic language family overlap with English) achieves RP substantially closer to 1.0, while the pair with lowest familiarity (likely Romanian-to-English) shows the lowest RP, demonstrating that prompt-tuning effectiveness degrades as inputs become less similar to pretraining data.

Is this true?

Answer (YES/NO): NO